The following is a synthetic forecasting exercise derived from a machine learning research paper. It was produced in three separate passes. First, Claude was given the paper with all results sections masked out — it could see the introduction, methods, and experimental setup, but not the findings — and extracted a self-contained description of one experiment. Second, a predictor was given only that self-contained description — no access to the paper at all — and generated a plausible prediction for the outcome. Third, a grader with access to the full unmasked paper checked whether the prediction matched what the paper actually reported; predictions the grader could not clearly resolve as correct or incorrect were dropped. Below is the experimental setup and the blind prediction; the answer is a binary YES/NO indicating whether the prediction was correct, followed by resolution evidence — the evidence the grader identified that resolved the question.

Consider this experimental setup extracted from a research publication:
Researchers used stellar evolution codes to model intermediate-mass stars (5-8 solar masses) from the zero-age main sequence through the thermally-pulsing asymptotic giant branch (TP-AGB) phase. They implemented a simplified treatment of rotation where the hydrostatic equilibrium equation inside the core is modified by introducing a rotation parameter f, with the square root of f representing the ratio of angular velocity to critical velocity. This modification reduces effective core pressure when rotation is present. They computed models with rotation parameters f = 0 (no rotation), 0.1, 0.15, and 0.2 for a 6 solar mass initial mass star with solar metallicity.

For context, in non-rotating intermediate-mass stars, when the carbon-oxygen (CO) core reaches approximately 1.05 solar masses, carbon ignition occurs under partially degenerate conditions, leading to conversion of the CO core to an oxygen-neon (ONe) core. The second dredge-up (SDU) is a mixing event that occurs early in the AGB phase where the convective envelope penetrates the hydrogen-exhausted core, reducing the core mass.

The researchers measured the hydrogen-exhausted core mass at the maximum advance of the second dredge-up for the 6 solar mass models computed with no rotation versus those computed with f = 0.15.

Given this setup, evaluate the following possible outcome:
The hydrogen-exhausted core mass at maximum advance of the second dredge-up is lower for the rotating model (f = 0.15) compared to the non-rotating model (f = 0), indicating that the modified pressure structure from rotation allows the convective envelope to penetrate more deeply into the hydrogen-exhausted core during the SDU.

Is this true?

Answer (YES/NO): NO